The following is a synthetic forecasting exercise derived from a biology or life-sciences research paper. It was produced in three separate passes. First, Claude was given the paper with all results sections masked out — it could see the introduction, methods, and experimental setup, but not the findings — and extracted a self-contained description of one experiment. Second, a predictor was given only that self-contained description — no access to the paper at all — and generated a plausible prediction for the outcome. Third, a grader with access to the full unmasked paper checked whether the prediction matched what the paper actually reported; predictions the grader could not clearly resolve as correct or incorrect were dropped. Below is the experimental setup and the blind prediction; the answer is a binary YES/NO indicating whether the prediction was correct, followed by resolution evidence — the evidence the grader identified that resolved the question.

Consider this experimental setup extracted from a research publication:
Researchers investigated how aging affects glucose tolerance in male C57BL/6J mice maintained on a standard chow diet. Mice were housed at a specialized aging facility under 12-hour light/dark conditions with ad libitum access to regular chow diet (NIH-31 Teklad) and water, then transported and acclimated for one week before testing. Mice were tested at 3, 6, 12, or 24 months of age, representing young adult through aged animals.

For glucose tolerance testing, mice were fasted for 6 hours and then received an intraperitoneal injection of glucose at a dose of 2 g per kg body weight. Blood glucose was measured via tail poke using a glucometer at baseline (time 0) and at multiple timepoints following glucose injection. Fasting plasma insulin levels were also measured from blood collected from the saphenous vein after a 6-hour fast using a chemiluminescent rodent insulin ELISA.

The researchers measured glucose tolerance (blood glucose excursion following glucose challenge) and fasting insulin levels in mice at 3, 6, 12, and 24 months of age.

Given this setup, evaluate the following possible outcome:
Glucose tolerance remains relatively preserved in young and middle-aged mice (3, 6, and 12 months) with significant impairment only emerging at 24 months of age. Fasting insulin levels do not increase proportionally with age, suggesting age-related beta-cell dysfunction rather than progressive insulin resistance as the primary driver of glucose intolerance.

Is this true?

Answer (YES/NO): NO